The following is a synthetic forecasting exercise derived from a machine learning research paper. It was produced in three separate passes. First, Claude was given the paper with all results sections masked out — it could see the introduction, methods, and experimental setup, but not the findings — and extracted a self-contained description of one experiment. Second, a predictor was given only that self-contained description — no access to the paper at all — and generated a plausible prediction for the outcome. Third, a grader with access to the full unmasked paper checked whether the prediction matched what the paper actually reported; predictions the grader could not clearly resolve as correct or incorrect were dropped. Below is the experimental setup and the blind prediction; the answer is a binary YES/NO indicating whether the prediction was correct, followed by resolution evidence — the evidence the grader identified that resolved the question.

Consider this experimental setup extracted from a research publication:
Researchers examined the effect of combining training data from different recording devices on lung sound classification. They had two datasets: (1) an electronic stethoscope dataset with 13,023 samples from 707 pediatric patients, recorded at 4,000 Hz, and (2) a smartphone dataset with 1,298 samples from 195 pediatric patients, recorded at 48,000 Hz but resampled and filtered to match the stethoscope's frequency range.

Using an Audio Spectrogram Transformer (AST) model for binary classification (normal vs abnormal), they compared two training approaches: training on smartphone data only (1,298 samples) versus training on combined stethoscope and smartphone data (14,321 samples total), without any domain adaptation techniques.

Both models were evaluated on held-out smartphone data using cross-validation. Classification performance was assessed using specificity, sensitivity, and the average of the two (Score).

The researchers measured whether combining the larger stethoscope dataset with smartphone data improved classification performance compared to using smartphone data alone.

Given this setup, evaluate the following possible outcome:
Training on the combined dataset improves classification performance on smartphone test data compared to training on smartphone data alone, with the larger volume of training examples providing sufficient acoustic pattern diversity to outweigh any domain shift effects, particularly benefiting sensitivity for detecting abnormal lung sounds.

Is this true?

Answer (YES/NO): NO